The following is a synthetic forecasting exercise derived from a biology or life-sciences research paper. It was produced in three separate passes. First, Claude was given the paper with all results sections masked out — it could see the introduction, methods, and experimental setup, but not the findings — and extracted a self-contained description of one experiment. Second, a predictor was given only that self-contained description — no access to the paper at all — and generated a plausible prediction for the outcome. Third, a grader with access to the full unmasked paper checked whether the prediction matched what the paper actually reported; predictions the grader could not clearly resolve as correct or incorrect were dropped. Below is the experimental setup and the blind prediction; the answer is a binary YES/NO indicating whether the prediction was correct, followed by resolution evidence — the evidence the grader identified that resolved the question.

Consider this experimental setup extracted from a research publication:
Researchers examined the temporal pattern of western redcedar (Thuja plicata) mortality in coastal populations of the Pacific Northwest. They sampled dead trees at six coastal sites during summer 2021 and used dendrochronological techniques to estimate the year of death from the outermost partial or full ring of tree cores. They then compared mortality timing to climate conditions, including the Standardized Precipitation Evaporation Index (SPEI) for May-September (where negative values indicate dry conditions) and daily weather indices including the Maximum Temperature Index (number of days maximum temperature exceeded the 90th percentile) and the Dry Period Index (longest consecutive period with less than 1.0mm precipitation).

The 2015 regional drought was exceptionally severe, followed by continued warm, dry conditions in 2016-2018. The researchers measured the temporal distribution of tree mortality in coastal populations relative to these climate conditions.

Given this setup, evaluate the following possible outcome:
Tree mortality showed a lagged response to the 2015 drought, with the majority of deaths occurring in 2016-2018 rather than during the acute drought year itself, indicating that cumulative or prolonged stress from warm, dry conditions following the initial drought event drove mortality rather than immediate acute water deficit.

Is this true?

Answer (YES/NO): NO